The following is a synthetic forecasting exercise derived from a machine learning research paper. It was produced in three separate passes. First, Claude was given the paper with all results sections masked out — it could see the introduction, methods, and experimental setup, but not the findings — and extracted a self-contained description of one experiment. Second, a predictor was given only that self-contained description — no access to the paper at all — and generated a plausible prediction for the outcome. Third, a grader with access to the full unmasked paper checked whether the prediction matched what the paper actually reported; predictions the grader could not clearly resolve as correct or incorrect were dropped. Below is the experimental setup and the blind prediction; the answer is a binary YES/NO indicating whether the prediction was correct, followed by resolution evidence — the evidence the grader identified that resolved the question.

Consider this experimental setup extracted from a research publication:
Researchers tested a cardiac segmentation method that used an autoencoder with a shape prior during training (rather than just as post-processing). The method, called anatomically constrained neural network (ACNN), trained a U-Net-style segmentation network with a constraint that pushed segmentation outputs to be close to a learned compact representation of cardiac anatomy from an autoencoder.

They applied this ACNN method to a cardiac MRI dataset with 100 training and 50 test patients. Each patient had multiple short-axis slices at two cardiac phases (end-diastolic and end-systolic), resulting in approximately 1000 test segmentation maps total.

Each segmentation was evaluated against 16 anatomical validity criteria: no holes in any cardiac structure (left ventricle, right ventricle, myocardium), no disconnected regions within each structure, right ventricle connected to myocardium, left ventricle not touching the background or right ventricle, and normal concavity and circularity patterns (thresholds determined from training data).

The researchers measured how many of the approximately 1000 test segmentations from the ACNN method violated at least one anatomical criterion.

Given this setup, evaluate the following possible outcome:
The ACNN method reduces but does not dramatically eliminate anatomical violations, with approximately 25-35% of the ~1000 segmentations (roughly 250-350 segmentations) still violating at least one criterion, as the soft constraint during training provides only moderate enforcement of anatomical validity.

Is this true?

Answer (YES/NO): NO